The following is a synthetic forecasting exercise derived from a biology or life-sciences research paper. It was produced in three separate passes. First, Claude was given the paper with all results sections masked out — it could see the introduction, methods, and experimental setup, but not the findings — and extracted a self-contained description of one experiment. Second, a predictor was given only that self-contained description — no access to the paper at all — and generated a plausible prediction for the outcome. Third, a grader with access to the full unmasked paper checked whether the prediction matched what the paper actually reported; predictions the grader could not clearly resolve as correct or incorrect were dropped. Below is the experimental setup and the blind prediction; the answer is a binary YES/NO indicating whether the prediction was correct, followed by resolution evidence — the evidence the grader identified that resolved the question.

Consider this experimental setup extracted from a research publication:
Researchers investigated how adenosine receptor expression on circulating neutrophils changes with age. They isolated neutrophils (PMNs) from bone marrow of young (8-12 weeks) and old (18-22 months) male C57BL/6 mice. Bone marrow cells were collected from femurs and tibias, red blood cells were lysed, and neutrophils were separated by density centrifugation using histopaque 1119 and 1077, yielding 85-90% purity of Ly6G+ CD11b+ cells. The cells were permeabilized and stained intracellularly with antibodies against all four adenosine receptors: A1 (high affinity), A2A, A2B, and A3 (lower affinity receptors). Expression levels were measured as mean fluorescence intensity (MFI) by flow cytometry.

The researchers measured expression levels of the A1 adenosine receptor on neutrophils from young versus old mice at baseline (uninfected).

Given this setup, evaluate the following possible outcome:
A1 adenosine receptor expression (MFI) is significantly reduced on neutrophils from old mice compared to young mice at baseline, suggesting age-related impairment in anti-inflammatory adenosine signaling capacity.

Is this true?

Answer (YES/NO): NO